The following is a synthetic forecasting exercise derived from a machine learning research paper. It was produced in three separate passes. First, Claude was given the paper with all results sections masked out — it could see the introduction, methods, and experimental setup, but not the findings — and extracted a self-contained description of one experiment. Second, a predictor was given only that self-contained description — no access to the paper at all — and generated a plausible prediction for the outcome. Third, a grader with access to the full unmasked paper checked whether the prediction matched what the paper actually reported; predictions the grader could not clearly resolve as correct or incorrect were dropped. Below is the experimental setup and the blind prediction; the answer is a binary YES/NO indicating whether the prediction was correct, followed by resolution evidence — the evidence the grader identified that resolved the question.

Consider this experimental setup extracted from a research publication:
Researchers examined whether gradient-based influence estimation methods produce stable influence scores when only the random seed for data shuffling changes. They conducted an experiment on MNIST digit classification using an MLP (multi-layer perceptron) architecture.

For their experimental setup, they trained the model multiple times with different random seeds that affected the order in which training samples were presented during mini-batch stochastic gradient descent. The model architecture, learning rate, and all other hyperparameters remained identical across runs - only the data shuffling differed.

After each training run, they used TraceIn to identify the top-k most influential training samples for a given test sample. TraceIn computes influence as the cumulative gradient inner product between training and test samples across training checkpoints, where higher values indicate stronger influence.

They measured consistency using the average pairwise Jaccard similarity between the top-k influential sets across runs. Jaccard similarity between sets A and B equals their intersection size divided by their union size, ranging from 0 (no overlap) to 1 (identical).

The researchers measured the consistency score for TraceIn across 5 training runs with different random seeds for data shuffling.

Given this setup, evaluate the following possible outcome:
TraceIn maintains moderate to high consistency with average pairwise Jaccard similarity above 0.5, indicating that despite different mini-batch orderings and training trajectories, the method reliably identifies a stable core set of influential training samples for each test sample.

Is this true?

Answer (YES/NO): NO